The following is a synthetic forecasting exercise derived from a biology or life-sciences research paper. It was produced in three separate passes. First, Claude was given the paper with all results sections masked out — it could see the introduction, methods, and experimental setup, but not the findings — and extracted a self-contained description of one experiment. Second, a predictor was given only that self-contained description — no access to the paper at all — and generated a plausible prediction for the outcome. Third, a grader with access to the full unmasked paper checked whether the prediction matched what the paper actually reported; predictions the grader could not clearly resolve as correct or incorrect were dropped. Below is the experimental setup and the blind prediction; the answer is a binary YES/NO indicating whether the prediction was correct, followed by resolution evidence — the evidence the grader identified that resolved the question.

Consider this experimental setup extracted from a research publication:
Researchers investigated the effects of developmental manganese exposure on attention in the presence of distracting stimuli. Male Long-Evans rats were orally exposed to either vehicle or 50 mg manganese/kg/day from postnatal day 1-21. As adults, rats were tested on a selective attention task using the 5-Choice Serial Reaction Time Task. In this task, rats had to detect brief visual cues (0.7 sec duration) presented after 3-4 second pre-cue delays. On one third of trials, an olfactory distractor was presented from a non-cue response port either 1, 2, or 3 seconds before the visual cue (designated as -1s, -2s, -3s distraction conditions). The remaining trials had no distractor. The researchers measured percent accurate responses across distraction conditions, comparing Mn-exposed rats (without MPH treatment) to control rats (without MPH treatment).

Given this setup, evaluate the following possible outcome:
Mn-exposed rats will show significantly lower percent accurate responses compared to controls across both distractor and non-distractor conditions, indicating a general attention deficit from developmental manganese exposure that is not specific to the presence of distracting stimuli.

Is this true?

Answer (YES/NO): NO